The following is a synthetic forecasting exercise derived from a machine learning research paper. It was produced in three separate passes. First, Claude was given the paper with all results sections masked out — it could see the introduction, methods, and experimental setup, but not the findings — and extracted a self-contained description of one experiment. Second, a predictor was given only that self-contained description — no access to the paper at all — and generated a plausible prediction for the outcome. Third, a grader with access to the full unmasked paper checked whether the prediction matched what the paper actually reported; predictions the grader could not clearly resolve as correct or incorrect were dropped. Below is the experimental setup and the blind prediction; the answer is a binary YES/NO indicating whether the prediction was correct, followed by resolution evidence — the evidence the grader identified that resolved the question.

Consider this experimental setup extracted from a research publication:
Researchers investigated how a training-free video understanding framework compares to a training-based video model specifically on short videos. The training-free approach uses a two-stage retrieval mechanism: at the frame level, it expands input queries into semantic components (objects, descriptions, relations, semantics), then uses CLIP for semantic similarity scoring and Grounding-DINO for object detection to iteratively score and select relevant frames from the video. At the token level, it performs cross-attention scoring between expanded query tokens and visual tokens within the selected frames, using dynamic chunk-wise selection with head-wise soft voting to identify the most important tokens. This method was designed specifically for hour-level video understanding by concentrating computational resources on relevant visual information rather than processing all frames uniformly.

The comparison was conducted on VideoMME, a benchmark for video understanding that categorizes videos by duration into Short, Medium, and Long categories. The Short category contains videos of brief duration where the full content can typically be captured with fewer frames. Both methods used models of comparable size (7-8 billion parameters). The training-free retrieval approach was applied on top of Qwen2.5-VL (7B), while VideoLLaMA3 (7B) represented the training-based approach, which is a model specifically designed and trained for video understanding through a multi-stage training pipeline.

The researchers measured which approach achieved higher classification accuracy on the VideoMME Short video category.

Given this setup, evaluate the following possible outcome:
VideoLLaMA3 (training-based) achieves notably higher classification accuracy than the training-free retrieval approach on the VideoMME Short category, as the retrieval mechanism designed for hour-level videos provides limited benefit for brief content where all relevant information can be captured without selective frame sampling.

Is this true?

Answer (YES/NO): NO